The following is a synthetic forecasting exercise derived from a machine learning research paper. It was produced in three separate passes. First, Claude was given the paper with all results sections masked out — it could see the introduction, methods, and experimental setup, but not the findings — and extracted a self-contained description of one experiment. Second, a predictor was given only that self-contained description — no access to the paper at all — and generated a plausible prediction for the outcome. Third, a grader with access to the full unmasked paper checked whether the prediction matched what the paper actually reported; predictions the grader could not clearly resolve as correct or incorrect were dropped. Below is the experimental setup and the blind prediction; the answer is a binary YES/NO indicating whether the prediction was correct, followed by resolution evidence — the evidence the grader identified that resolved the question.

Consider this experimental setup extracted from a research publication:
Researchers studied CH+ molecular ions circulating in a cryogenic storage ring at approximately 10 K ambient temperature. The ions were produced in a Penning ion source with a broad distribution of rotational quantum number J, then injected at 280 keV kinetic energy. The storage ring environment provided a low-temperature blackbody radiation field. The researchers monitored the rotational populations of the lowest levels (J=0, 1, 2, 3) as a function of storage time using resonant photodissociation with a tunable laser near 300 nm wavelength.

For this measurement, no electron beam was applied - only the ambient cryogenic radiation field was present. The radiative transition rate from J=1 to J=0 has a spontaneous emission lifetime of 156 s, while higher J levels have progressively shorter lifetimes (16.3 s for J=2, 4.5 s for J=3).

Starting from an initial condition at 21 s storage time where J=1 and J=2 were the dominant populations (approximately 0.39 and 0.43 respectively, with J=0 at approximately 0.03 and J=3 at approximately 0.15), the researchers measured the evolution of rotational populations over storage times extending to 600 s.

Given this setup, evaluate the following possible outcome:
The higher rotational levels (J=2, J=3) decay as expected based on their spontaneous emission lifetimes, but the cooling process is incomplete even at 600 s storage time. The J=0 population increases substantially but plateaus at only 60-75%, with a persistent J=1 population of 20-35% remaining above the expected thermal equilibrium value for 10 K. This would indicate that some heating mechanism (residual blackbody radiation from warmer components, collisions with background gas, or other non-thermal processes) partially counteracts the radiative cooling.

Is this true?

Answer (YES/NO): YES